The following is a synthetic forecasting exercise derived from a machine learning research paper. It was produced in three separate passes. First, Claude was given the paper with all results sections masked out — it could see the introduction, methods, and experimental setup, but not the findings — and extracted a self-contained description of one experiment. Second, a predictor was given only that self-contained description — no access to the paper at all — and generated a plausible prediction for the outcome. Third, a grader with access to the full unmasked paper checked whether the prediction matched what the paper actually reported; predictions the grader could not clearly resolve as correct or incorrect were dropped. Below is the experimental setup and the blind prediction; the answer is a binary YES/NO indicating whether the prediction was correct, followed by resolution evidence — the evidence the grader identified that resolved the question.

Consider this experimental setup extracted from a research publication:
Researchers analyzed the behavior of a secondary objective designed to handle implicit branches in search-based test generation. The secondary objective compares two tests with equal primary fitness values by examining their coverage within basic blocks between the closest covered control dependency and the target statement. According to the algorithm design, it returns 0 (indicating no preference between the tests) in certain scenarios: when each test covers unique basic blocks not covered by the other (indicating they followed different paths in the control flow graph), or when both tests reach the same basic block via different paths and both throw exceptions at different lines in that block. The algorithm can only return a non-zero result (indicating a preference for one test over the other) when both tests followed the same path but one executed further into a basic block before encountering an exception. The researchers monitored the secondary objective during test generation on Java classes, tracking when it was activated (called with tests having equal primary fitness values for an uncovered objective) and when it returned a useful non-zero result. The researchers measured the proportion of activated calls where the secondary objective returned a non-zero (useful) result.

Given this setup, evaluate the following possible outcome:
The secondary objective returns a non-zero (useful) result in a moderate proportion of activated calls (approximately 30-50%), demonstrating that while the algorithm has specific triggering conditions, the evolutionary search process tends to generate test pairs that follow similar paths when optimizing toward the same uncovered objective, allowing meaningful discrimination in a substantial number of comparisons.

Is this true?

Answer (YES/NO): NO